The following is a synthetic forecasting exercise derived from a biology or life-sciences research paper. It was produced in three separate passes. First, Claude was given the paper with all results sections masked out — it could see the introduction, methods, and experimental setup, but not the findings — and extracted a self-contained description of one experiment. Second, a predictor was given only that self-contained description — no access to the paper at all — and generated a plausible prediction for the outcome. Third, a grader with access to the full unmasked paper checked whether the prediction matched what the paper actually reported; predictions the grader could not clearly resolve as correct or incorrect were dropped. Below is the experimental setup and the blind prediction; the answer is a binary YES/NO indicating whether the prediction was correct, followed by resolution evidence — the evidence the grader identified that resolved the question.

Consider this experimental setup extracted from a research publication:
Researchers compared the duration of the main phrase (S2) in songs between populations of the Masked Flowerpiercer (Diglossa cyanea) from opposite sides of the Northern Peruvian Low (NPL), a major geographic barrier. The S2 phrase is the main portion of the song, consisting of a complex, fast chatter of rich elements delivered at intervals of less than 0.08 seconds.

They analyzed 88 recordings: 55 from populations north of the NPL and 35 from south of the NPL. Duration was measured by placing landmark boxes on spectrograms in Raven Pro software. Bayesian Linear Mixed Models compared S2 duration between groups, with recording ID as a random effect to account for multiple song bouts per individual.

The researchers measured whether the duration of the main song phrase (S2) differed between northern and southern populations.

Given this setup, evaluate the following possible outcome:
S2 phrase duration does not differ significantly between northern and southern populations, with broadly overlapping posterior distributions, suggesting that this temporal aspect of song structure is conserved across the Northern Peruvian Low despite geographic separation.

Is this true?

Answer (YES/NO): NO